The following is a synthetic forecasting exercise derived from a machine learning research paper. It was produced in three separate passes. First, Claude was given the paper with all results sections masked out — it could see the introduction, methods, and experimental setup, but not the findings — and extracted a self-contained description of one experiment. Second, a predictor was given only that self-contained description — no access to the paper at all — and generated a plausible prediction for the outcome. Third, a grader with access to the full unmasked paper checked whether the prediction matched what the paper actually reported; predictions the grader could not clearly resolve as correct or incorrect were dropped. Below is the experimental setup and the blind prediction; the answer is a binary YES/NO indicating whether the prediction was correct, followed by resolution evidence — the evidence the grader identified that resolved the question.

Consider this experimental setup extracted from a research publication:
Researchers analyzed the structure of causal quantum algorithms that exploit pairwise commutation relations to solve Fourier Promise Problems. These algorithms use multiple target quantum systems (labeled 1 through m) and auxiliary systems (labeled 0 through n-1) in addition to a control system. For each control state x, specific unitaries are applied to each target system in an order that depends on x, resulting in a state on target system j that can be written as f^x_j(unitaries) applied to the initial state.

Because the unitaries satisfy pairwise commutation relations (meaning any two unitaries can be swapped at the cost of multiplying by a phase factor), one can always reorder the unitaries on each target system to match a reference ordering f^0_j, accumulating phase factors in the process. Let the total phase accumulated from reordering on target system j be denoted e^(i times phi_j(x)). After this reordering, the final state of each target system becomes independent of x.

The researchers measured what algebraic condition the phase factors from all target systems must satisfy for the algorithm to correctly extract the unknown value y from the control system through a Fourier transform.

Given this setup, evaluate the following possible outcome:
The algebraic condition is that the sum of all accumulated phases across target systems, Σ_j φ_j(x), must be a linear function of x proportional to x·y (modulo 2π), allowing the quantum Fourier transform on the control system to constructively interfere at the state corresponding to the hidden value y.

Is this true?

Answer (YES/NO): YES